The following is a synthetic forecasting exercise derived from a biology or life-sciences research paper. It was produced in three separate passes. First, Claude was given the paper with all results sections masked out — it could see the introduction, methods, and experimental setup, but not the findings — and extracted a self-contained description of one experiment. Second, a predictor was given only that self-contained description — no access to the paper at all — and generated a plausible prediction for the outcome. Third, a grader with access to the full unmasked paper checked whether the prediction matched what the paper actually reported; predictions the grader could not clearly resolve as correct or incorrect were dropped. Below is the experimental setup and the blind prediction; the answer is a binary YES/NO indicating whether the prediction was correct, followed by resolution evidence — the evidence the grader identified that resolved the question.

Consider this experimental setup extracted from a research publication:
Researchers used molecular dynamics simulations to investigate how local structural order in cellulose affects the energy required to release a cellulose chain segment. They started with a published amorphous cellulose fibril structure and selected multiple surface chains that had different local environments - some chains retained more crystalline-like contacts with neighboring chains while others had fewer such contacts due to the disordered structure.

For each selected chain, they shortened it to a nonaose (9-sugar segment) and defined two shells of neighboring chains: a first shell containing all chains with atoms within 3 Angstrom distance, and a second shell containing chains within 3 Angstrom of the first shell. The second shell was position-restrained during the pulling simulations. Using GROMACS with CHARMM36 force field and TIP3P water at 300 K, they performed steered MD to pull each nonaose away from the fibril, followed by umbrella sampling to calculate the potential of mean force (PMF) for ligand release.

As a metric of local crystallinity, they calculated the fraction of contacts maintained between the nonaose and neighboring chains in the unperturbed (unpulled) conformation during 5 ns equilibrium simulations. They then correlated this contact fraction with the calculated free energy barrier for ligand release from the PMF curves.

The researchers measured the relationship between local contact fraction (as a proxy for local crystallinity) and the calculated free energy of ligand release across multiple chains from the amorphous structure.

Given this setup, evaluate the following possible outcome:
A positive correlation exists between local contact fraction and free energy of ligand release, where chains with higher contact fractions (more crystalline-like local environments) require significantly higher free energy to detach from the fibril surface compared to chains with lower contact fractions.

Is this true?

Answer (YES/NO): YES